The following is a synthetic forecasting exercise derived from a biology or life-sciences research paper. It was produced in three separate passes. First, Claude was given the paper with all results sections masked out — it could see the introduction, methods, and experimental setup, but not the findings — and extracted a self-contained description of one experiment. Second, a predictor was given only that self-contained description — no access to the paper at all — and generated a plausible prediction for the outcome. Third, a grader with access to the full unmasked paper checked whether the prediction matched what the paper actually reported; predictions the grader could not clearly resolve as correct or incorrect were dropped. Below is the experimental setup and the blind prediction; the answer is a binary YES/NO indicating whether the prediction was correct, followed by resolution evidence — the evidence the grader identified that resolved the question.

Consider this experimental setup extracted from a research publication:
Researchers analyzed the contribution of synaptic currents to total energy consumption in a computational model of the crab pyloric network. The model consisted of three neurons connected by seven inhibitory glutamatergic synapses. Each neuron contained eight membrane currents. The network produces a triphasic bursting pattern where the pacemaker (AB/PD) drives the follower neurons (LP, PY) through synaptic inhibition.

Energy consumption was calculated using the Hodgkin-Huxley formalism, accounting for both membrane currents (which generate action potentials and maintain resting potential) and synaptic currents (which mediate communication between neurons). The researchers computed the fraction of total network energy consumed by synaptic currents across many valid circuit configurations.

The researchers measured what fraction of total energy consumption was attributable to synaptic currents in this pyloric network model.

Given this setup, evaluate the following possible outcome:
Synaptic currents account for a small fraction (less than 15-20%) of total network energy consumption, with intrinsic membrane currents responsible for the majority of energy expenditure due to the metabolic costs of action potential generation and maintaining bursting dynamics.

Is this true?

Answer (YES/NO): YES